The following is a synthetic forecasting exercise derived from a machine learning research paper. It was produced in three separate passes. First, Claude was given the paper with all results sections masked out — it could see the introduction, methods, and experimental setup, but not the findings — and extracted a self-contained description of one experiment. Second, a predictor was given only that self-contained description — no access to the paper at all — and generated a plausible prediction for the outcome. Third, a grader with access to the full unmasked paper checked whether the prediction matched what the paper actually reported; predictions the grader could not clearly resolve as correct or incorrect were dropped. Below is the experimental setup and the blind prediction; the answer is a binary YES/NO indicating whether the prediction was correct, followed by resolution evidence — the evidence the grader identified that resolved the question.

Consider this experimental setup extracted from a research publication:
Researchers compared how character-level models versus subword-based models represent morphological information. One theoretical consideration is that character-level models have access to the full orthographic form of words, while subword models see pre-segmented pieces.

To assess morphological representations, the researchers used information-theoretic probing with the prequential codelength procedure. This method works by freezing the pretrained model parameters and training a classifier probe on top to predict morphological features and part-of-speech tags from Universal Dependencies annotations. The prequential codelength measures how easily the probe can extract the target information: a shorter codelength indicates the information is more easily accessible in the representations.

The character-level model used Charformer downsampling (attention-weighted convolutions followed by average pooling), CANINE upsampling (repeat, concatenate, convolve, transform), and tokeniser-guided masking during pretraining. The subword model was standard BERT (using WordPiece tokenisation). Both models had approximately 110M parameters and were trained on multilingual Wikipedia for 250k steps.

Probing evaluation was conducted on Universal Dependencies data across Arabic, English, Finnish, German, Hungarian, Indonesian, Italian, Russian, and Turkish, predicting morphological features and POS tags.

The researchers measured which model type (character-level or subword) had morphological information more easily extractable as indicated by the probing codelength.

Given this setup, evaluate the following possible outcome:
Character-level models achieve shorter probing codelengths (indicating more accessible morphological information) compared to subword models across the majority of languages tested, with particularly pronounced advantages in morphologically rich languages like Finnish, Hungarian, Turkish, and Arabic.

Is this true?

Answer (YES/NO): NO